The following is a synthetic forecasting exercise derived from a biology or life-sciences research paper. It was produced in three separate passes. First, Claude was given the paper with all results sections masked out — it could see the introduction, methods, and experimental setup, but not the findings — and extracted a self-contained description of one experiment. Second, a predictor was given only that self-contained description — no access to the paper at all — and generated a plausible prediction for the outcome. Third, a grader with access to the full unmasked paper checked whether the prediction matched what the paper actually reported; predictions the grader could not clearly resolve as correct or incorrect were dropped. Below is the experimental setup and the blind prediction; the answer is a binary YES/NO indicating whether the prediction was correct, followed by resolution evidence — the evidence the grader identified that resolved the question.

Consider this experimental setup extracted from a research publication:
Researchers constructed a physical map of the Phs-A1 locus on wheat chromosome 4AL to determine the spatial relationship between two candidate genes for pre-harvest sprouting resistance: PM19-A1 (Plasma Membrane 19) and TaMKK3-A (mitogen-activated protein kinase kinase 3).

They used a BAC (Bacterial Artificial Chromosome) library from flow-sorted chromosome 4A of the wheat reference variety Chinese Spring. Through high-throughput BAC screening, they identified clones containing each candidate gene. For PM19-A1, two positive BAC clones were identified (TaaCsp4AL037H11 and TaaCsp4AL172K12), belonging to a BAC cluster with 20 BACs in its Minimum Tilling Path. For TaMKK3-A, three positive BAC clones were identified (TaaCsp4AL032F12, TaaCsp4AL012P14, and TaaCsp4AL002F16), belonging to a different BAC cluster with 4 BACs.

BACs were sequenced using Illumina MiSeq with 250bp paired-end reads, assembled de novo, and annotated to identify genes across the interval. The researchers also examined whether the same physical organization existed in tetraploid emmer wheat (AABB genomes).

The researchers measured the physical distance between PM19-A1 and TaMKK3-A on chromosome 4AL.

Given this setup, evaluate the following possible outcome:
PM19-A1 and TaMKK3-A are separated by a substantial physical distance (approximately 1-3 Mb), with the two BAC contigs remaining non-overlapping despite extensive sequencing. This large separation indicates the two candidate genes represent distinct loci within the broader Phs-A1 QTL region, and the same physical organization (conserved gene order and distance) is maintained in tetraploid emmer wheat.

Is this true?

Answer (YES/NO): YES